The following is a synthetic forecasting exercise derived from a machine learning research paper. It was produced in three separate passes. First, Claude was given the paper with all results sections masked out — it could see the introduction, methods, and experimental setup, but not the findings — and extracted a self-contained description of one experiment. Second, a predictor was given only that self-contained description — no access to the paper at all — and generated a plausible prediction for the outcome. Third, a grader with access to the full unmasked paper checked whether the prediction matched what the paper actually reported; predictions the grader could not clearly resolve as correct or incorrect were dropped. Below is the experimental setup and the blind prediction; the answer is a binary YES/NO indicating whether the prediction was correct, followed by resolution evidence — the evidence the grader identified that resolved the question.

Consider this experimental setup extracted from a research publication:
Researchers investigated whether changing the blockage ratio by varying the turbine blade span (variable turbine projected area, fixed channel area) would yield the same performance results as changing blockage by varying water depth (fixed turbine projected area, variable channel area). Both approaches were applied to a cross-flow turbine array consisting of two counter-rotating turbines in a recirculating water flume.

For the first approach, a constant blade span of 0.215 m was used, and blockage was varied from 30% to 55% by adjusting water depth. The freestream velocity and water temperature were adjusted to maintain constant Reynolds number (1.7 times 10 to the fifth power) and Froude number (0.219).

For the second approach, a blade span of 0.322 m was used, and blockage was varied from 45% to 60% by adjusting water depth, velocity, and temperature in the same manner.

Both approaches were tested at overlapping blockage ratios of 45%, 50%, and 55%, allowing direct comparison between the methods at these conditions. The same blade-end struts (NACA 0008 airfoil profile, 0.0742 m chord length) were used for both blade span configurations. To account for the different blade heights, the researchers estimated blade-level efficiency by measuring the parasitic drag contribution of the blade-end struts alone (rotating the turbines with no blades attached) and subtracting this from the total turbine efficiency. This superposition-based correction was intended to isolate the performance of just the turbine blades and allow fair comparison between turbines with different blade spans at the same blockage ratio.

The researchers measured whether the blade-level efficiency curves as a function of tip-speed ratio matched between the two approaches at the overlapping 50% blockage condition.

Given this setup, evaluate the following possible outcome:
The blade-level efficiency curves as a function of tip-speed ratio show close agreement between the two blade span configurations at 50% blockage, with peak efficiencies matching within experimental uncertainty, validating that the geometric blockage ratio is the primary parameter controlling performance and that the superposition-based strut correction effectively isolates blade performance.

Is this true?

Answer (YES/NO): NO